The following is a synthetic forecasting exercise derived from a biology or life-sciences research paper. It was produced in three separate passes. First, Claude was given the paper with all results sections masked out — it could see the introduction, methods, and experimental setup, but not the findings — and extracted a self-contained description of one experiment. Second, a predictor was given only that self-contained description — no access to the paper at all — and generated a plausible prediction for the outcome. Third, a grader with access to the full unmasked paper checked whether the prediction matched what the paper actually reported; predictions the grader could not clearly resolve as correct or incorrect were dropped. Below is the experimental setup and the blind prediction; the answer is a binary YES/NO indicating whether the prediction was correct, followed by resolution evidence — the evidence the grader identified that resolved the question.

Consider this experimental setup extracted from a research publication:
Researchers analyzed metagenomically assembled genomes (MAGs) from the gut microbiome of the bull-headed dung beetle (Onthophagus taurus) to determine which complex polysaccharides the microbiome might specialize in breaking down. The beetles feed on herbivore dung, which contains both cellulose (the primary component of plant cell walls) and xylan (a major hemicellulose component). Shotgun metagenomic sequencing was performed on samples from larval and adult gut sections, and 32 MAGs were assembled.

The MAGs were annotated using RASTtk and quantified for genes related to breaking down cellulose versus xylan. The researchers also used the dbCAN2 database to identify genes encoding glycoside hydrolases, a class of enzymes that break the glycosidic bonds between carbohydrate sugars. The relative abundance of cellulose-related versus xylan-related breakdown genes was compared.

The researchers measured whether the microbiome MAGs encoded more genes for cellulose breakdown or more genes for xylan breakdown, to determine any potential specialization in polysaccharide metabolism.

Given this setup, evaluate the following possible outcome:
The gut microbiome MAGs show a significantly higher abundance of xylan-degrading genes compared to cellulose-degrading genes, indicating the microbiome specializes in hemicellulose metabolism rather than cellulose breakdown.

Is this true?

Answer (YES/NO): YES